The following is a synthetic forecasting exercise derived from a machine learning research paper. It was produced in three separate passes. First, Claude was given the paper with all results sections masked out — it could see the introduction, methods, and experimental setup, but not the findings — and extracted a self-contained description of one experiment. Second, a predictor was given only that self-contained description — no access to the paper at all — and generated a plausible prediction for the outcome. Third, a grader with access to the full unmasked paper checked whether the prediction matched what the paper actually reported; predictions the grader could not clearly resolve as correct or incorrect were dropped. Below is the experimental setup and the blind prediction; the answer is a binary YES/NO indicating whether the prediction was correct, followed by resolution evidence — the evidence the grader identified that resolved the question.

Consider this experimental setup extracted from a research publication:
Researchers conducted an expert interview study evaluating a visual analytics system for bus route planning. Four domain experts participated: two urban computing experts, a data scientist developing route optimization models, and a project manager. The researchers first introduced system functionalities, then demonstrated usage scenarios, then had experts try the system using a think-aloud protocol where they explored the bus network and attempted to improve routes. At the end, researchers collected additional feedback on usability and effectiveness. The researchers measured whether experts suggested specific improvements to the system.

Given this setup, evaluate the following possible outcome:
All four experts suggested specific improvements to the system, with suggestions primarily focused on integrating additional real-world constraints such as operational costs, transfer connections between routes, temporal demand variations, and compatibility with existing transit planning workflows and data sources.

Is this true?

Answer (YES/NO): NO